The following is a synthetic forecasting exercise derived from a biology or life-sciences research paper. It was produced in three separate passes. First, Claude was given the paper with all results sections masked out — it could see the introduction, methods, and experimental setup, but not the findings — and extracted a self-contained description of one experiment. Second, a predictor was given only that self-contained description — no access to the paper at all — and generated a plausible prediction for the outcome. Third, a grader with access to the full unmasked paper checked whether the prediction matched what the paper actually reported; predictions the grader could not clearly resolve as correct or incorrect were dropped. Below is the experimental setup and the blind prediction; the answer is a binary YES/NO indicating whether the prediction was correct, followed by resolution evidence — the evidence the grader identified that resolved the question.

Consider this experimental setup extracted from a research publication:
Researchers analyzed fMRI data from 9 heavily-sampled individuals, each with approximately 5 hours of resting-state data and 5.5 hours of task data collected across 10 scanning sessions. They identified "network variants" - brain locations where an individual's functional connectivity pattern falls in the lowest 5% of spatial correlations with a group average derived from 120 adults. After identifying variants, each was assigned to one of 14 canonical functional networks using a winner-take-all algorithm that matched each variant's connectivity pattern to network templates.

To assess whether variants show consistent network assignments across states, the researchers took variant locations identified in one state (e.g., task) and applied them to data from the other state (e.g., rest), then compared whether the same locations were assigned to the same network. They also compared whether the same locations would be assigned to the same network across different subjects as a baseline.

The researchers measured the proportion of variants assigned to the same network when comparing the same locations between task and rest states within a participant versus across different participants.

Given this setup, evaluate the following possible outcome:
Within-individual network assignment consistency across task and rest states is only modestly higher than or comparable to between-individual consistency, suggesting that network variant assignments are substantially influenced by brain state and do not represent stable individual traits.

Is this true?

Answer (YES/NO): NO